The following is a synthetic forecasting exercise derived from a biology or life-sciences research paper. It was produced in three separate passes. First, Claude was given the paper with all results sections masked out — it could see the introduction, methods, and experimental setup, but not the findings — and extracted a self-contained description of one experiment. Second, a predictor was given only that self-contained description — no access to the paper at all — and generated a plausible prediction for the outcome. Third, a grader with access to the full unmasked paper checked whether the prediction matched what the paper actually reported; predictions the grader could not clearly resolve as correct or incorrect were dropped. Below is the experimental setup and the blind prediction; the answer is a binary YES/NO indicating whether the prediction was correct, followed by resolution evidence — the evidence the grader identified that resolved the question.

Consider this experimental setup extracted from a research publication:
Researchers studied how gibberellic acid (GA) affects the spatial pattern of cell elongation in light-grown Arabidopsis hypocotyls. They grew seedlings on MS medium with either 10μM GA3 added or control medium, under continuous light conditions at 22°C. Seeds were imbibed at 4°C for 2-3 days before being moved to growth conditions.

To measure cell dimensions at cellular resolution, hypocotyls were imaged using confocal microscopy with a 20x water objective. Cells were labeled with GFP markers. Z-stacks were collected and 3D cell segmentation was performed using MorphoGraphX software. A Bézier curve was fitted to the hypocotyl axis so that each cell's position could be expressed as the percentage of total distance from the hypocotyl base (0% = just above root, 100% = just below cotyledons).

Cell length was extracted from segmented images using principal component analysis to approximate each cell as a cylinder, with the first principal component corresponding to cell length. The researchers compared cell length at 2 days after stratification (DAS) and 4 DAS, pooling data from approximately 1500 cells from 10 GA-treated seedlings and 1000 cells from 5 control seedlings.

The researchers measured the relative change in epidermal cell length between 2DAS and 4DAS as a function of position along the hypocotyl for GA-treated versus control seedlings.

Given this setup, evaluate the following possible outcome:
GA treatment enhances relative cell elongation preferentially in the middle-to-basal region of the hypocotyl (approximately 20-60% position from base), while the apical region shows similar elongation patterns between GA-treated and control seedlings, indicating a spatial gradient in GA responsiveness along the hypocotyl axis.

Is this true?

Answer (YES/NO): NO